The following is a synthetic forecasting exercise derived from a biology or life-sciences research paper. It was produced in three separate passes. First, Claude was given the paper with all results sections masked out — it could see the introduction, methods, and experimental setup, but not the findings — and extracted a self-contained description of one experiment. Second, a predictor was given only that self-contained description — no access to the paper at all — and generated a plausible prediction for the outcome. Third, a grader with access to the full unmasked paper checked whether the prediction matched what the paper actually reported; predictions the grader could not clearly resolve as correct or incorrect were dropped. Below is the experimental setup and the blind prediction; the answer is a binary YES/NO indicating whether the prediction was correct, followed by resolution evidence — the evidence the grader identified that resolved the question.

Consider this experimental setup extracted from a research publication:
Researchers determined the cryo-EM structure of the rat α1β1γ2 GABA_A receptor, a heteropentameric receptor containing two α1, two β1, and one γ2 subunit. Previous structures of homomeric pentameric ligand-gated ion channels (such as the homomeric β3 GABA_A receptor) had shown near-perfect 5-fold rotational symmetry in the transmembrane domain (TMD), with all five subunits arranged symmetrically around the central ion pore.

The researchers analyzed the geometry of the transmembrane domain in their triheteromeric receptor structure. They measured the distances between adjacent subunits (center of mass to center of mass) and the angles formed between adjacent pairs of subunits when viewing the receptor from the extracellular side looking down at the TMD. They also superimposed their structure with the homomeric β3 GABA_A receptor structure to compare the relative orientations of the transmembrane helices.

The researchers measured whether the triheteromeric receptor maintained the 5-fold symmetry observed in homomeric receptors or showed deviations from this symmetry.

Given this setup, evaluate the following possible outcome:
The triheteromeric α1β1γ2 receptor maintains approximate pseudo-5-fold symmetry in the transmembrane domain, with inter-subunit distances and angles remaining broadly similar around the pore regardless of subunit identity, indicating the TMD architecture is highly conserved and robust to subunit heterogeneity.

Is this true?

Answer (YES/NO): NO